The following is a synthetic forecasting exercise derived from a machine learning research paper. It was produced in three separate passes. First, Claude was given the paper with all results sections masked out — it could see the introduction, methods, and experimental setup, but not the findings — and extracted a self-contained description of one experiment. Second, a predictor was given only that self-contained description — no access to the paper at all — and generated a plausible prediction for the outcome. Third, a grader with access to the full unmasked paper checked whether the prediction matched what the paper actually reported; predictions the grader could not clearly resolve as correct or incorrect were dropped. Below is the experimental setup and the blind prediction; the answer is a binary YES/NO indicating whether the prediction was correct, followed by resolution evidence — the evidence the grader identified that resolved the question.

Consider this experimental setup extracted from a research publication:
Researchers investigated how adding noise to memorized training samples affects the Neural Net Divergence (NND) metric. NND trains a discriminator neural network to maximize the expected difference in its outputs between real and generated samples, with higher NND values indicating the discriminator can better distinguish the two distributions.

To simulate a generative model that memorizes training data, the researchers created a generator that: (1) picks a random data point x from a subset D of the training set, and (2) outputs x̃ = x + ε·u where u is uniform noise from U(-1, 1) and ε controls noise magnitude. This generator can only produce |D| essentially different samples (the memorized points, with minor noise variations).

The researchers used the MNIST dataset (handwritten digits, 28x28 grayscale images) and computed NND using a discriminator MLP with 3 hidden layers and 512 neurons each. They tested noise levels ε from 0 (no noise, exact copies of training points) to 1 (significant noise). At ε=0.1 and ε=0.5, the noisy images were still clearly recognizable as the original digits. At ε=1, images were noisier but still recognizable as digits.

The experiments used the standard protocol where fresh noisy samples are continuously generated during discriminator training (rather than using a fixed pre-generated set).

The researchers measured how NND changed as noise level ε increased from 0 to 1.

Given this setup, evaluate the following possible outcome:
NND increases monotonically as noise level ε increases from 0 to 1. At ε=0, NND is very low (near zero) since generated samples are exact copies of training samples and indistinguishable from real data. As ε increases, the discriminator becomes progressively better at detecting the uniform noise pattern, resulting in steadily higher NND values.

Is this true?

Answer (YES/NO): NO